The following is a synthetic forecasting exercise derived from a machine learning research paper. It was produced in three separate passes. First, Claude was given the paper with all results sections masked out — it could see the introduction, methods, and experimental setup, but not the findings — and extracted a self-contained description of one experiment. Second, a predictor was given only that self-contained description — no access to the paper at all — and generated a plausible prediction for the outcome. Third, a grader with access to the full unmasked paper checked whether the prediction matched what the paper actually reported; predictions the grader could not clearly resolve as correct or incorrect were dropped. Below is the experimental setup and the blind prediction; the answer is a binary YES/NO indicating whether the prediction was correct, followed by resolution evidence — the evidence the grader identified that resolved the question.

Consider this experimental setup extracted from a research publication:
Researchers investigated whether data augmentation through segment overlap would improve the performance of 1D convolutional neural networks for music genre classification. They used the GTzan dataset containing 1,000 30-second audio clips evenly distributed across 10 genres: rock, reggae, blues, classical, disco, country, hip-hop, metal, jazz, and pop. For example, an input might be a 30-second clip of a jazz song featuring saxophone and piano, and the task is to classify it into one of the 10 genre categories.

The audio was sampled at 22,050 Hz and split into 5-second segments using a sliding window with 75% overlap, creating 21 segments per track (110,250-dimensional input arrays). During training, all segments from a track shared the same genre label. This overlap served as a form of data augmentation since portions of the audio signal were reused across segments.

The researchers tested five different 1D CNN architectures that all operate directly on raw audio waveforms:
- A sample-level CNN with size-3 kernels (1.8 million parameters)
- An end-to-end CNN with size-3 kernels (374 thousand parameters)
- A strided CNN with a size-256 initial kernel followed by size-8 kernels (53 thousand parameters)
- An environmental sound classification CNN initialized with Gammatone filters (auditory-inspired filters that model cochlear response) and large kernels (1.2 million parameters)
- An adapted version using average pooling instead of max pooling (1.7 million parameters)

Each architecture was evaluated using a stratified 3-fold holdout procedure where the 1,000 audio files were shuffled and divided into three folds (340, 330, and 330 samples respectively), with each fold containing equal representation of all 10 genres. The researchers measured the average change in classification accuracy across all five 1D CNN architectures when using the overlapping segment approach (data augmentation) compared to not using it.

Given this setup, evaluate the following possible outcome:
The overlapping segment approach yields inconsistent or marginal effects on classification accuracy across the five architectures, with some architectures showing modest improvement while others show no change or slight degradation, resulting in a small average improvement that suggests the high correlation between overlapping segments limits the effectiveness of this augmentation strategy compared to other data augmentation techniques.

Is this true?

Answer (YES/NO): NO